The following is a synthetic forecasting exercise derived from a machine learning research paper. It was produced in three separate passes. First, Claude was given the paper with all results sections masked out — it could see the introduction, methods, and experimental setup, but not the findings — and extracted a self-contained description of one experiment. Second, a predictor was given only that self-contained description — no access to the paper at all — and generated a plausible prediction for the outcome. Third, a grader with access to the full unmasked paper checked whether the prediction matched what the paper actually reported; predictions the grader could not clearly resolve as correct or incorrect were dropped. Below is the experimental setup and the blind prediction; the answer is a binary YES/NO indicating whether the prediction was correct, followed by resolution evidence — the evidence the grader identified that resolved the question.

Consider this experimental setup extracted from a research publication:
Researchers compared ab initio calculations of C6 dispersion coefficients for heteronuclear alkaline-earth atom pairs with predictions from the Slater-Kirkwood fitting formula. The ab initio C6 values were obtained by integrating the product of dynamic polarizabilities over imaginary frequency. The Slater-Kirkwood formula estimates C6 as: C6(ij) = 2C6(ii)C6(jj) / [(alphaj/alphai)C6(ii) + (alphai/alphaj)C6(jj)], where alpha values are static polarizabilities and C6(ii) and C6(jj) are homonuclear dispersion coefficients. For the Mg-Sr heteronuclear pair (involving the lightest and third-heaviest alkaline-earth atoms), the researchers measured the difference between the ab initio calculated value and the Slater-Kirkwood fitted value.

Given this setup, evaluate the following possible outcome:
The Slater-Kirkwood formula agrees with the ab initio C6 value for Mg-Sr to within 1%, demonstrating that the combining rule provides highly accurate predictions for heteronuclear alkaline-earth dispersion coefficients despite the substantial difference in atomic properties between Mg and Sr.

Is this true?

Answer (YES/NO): NO